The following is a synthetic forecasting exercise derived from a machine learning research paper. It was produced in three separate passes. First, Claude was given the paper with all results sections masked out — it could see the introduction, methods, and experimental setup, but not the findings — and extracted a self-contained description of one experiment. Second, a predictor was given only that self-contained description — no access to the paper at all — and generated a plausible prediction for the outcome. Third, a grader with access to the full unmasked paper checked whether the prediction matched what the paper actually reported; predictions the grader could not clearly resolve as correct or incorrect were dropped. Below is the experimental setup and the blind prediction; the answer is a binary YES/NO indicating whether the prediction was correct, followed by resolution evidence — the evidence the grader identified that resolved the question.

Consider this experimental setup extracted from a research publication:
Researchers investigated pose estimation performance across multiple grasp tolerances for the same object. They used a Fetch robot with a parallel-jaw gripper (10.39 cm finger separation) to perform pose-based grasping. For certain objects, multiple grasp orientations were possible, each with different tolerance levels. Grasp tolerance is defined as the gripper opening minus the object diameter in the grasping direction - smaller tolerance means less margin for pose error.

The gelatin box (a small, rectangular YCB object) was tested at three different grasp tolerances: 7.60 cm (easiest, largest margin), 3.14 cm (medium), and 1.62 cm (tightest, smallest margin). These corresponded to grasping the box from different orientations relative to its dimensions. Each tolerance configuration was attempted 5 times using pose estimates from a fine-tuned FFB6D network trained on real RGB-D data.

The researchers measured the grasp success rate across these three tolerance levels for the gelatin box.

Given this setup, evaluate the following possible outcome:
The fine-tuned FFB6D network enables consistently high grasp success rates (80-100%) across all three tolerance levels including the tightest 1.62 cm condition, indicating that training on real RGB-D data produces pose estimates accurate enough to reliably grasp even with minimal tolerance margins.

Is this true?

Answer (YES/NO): YES